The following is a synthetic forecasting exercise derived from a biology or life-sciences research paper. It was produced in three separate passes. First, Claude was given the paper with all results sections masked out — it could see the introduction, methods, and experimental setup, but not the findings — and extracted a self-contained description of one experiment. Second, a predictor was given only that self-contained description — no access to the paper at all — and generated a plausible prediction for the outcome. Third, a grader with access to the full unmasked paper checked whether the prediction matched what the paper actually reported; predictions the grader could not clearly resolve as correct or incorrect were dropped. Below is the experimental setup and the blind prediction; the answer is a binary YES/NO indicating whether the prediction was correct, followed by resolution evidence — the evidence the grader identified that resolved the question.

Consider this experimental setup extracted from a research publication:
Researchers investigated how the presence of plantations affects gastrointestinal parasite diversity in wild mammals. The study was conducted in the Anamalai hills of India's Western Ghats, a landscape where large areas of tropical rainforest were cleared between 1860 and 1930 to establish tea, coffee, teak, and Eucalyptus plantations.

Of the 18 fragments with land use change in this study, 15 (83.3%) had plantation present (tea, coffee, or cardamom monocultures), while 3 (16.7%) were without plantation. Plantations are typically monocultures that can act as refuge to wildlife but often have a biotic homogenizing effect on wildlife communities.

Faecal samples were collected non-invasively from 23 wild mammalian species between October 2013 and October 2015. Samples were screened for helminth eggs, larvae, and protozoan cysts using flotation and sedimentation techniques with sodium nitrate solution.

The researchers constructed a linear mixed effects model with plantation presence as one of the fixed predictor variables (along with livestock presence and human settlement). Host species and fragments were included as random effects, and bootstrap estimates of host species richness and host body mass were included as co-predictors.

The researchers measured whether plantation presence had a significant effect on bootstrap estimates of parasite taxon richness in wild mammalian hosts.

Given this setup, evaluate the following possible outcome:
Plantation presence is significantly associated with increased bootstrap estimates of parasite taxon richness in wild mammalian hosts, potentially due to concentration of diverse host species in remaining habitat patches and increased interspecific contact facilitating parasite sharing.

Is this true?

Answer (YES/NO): NO